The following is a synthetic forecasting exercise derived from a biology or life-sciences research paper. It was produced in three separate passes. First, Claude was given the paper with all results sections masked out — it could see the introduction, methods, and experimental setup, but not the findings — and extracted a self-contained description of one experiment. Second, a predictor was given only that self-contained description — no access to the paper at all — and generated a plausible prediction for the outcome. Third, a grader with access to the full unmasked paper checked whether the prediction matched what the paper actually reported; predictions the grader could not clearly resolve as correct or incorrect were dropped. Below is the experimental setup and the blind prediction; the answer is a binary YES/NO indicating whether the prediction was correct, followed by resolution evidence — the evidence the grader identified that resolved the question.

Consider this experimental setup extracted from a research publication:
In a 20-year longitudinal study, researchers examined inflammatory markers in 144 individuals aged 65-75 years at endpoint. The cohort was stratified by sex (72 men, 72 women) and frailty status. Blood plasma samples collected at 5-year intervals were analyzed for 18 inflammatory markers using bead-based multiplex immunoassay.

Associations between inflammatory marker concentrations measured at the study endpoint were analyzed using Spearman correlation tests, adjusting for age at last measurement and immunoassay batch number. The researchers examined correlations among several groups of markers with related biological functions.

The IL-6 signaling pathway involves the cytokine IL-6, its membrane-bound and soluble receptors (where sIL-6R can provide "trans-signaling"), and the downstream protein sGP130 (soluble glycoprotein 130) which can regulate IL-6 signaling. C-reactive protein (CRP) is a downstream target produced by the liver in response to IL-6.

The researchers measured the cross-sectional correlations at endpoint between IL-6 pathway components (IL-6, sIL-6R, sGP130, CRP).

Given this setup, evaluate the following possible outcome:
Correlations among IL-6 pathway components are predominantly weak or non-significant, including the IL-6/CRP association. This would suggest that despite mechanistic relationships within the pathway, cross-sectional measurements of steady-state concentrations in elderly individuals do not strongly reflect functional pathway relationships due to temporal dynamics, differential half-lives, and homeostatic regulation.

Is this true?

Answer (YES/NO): YES